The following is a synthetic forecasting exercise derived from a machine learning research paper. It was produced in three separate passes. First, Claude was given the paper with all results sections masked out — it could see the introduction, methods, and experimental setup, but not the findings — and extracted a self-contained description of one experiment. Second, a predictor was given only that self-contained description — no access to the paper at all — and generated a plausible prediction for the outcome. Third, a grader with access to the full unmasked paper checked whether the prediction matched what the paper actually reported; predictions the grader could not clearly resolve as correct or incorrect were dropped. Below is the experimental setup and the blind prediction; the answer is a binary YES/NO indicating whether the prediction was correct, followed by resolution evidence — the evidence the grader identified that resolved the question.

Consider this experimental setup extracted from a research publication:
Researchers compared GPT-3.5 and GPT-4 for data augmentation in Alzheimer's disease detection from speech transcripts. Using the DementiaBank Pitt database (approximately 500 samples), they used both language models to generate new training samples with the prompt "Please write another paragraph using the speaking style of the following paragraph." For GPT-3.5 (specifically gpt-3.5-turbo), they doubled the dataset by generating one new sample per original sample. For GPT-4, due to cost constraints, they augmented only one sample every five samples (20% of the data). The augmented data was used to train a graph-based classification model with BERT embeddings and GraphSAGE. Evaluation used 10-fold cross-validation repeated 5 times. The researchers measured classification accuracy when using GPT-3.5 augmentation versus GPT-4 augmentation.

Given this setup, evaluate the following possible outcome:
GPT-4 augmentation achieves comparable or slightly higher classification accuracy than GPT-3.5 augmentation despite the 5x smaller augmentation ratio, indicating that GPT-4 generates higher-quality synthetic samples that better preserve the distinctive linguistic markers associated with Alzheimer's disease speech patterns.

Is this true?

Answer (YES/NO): YES